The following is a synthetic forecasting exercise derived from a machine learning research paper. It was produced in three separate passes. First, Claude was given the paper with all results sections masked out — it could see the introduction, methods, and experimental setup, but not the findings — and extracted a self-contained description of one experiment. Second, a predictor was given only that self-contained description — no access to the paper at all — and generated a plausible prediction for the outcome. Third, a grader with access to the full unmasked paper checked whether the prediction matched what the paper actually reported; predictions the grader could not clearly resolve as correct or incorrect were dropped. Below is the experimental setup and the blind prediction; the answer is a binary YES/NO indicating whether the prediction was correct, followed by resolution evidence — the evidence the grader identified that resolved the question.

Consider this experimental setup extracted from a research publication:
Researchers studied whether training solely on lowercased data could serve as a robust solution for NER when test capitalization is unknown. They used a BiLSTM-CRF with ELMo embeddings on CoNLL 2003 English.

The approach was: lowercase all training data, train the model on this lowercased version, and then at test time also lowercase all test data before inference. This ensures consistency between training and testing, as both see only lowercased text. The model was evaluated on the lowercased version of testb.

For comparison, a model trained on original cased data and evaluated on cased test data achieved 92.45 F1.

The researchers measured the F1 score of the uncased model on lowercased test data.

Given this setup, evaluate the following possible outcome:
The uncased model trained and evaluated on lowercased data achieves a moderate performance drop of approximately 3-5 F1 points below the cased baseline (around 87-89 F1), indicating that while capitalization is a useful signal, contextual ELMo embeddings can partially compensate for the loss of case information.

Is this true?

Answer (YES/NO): YES